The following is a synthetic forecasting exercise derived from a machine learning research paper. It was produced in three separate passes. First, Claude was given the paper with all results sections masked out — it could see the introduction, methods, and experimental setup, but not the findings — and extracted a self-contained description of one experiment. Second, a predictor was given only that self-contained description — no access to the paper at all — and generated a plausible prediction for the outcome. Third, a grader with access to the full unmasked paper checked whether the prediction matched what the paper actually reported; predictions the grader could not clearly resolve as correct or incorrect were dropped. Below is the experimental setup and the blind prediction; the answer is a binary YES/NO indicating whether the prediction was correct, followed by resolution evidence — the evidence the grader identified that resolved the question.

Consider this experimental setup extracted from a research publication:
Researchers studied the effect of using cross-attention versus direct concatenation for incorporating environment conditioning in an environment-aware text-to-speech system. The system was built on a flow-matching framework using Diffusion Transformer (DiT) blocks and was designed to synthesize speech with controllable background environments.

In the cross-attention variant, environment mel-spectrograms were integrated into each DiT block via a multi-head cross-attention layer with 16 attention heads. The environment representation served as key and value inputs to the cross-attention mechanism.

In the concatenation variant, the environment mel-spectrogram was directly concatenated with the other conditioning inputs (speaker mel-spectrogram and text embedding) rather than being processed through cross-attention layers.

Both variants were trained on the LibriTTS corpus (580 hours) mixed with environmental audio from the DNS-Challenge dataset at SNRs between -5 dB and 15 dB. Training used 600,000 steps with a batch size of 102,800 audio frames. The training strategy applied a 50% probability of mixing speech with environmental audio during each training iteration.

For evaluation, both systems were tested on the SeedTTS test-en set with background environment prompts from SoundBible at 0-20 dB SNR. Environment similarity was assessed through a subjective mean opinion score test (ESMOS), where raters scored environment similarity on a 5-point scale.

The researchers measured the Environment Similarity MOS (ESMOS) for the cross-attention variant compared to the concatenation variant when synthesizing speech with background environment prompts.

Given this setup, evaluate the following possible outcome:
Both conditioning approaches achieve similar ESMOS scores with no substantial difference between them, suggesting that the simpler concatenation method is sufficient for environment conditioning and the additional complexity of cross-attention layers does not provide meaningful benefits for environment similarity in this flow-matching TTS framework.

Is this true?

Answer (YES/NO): NO